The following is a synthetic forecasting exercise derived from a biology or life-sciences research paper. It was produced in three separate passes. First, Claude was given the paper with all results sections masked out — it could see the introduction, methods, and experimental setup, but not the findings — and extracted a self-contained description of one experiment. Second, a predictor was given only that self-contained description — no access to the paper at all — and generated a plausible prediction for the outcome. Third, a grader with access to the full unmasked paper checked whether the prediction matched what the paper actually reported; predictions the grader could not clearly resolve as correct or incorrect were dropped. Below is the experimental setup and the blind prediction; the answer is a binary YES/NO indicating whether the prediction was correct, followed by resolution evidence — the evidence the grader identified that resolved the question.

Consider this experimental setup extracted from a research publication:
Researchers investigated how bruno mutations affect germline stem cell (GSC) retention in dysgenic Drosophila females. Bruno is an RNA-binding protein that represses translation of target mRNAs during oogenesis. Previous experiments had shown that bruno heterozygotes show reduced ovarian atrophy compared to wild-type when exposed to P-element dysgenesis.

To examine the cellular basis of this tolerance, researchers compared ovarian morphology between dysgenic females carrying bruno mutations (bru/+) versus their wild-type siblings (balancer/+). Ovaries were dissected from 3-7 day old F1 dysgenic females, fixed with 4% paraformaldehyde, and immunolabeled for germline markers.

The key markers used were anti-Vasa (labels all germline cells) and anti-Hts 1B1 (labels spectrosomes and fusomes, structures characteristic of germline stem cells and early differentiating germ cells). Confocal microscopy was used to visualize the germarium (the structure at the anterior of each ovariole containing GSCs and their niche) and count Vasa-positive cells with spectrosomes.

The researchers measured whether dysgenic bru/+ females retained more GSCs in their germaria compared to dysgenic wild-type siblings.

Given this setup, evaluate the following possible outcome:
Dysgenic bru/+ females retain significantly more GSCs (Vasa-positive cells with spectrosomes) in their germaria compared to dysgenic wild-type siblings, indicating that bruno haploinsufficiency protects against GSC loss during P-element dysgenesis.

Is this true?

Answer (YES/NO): YES